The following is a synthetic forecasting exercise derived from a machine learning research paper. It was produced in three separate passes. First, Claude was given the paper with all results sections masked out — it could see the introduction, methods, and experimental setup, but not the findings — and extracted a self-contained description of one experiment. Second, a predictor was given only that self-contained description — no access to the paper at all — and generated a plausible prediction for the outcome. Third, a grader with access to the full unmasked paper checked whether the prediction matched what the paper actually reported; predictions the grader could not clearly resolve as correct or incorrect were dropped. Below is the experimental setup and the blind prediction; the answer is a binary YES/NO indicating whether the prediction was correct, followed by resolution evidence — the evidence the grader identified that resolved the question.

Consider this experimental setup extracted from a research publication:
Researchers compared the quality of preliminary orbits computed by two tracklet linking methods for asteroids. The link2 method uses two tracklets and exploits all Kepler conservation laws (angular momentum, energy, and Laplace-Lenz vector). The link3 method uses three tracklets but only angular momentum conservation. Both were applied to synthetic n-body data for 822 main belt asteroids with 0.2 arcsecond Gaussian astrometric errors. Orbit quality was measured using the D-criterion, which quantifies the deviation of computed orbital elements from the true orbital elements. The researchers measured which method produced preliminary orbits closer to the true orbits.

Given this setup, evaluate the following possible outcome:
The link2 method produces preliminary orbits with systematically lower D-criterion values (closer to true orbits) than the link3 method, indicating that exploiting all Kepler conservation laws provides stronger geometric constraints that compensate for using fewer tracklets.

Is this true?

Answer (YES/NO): YES